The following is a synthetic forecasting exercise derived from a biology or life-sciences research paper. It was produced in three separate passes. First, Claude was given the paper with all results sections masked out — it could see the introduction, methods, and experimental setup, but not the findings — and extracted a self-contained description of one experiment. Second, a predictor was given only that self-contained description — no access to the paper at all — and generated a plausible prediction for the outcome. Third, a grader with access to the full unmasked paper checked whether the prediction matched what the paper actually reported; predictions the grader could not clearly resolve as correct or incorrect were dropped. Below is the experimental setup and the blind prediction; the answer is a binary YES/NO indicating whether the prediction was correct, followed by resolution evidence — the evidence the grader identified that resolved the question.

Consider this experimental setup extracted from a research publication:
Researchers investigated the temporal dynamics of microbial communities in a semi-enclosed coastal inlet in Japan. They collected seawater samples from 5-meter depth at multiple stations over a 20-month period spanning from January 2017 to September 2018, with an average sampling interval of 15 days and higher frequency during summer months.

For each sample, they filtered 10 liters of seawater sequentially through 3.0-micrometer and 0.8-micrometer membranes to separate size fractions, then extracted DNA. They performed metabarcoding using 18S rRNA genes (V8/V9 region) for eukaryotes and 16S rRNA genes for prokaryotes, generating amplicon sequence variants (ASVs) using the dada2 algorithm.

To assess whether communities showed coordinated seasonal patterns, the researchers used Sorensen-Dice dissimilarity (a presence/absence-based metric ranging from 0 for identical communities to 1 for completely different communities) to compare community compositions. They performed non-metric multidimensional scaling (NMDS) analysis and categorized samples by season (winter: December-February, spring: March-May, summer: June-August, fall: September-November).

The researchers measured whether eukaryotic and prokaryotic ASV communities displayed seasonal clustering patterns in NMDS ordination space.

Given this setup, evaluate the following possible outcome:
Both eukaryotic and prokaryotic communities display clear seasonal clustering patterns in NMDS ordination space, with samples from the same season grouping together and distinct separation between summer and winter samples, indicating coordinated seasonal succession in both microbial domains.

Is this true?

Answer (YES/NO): YES